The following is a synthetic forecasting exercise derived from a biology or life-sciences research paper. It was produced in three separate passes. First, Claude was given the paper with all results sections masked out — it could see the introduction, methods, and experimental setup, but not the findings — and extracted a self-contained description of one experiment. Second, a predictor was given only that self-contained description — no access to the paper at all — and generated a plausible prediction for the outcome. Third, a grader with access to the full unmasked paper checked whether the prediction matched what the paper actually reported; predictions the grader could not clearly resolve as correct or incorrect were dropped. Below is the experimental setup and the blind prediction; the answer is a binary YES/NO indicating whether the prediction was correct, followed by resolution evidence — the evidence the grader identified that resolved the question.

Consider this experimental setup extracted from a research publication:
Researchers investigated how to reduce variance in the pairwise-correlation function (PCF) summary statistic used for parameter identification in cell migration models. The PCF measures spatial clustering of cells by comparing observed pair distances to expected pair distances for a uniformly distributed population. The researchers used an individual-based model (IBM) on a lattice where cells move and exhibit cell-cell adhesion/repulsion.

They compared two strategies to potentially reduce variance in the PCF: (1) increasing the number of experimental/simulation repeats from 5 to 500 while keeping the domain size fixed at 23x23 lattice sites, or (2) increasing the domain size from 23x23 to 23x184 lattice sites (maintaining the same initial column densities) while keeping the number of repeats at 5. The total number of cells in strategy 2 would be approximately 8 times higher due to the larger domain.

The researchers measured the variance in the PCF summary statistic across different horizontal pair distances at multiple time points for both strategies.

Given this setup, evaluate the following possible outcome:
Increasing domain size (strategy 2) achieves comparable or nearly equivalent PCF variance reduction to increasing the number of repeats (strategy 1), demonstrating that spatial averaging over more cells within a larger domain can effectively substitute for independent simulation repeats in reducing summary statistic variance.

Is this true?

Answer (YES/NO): NO